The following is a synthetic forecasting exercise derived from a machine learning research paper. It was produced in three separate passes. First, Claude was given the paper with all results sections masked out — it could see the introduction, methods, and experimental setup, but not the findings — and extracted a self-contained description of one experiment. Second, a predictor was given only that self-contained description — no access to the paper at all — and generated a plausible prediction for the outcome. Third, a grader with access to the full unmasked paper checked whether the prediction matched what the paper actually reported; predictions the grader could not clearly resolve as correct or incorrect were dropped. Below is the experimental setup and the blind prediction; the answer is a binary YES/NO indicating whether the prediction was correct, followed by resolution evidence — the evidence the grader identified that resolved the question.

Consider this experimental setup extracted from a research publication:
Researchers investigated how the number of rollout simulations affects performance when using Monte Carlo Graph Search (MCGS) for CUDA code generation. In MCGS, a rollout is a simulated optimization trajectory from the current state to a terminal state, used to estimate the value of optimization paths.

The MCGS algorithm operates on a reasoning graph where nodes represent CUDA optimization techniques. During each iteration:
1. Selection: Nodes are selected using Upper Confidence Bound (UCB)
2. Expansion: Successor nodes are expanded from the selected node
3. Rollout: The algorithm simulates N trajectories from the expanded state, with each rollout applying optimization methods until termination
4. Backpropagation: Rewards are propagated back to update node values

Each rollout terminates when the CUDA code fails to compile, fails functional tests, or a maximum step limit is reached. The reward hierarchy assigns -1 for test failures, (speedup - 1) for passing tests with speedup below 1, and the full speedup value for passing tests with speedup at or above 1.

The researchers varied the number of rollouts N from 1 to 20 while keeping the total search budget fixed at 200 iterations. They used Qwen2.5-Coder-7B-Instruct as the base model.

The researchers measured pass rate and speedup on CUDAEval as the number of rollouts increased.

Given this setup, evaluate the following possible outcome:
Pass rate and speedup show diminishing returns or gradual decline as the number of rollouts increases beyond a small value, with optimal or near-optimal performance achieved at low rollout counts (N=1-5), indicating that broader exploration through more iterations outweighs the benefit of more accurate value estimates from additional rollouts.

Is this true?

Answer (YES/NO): NO